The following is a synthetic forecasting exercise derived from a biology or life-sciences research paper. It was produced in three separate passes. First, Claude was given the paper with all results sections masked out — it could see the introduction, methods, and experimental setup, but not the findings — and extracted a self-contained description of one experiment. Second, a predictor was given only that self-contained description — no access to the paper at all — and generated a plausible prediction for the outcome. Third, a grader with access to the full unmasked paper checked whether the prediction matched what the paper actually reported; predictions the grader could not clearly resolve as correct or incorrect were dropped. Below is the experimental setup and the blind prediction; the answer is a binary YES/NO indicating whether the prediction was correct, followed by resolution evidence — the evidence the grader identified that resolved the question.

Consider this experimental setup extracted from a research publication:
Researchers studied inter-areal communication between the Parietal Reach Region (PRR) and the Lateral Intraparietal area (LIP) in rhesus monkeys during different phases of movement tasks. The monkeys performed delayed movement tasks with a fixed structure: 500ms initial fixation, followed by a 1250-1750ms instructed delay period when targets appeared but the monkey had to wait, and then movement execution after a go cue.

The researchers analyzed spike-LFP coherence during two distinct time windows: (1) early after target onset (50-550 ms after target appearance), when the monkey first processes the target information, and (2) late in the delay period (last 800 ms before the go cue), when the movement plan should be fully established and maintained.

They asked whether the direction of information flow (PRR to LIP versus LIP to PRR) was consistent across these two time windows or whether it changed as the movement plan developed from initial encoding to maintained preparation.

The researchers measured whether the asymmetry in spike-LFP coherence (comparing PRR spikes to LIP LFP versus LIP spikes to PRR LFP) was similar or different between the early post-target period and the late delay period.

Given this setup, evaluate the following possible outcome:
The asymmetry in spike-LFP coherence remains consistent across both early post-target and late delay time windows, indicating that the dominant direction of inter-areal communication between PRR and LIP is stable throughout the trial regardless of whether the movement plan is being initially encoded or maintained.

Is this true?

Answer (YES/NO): YES